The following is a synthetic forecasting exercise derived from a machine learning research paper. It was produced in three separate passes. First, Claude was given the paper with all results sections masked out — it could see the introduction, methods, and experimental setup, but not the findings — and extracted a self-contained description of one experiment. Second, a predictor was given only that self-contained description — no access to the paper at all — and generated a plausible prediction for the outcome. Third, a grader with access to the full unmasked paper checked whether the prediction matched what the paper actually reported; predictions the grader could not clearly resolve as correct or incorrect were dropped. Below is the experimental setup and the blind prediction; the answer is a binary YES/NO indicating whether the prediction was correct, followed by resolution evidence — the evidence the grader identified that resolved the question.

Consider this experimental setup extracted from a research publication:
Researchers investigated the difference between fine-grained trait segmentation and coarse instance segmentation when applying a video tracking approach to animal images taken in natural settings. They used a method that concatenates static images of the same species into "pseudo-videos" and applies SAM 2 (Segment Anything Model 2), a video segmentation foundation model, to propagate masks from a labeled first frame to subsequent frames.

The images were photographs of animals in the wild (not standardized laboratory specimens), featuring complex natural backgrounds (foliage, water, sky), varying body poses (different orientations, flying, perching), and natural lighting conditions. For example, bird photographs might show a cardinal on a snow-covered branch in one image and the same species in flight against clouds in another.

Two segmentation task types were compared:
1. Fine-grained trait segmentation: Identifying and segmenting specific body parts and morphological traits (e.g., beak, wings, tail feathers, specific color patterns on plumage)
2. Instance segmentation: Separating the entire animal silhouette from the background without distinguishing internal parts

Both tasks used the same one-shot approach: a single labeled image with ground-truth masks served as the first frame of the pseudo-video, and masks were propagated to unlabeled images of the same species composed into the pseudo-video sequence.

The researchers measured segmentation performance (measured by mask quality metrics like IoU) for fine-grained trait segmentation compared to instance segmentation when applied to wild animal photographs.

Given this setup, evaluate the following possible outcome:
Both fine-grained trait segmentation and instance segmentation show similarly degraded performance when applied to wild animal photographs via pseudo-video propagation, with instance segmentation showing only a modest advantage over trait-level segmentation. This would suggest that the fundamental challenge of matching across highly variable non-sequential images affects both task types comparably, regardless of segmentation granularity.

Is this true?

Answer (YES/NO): NO